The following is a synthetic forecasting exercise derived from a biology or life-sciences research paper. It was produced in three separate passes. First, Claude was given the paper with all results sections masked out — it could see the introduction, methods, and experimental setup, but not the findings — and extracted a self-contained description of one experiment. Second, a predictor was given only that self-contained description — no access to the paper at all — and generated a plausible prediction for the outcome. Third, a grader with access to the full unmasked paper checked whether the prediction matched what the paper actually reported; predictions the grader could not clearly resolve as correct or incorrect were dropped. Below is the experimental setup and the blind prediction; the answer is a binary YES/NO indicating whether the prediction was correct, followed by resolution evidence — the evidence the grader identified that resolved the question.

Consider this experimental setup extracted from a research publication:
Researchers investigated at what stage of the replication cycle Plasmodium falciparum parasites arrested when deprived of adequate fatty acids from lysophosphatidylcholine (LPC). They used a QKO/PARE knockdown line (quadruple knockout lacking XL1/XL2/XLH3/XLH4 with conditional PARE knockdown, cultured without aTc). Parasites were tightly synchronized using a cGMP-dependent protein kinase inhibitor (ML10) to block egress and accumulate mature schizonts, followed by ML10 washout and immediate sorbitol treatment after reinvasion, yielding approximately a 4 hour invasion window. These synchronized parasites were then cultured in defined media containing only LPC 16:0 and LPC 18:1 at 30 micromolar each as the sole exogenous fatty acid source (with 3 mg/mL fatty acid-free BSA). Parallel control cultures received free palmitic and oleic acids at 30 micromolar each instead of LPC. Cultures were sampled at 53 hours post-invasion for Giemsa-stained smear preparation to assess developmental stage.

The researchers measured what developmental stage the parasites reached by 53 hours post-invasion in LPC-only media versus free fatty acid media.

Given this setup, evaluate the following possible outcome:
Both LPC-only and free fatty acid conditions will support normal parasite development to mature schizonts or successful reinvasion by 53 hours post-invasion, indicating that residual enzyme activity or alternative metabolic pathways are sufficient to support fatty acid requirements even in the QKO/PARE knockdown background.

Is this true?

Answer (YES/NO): NO